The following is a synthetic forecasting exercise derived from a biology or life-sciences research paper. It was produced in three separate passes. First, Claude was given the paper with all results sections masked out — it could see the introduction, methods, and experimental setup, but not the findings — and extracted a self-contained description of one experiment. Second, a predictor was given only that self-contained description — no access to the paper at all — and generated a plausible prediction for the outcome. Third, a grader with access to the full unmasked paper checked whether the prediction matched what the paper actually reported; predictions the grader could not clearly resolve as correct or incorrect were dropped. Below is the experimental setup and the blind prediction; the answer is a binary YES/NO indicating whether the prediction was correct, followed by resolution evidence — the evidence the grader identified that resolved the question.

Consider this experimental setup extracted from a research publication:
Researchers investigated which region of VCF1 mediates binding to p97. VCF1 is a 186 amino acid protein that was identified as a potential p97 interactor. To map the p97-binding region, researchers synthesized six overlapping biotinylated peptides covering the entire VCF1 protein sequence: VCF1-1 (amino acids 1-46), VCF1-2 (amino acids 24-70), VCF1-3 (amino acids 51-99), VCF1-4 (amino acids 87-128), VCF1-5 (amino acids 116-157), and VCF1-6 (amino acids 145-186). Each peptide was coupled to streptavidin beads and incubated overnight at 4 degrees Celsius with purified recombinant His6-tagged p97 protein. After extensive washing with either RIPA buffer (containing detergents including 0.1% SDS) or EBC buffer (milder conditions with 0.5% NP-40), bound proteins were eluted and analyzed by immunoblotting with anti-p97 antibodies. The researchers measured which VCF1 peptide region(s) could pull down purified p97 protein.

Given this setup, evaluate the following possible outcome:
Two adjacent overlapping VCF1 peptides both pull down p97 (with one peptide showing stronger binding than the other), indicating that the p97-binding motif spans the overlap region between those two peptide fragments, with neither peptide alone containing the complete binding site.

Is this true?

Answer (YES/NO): NO